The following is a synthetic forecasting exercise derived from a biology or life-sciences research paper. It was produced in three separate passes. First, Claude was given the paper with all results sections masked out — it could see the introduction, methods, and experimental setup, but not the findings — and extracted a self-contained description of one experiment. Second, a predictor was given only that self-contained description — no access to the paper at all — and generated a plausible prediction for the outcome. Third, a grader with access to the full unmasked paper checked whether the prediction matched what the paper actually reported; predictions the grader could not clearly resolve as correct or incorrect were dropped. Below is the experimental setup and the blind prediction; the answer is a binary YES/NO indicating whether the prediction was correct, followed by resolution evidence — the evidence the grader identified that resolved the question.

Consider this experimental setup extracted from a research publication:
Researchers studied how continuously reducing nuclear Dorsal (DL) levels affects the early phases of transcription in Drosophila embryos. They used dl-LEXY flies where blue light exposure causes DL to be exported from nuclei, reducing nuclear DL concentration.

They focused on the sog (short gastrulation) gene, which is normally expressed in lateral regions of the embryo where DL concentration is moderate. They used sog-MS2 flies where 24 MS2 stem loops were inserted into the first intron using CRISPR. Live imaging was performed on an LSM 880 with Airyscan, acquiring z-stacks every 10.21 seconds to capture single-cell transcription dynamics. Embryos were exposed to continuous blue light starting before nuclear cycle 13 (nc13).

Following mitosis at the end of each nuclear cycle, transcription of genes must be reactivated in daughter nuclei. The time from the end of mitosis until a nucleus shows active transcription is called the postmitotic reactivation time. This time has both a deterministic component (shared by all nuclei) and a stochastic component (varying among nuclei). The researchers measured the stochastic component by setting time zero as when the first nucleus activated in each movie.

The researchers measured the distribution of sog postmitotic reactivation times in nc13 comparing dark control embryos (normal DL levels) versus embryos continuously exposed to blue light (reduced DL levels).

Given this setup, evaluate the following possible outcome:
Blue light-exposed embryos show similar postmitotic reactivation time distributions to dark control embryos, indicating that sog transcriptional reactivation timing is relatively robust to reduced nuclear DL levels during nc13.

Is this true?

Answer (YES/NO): YES